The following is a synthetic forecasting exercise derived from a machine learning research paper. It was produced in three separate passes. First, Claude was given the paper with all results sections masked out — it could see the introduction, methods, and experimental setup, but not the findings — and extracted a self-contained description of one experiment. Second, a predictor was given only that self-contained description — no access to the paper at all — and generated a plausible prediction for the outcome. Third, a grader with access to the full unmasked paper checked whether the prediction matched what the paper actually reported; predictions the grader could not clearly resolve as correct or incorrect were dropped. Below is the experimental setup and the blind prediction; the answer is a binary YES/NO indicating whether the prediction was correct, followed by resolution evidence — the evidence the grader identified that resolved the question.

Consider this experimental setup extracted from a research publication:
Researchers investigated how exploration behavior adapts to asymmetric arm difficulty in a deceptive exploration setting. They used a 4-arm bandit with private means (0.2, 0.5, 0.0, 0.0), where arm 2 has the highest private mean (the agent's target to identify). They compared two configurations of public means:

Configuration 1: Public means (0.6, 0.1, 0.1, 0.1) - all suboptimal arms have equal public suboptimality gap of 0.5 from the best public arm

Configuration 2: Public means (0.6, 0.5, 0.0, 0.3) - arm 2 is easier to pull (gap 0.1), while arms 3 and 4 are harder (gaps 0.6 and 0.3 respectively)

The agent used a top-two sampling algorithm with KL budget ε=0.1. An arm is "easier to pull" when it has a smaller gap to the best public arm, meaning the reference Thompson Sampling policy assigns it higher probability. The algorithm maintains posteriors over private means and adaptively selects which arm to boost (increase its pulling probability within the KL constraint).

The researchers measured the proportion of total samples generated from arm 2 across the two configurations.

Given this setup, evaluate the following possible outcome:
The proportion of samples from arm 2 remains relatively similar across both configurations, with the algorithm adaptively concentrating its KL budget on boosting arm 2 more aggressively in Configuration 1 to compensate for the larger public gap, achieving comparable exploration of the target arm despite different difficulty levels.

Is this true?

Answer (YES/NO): NO